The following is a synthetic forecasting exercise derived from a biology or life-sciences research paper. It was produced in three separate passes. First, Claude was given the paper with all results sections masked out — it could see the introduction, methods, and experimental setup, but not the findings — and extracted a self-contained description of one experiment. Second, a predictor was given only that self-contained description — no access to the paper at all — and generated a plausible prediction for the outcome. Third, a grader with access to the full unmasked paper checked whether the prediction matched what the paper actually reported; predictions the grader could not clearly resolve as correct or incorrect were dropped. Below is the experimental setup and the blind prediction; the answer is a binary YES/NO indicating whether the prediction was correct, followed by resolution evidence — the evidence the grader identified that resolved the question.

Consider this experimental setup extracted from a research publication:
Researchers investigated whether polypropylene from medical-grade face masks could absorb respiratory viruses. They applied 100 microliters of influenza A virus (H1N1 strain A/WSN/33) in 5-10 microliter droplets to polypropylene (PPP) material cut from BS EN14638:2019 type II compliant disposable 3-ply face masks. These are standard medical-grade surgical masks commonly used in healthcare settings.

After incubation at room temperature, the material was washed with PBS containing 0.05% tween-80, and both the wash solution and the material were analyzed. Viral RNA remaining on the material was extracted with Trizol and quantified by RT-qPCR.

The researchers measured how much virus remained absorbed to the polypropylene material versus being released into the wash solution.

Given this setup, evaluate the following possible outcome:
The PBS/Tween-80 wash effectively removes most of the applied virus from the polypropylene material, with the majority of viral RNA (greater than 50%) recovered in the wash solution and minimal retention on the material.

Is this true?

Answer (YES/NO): YES